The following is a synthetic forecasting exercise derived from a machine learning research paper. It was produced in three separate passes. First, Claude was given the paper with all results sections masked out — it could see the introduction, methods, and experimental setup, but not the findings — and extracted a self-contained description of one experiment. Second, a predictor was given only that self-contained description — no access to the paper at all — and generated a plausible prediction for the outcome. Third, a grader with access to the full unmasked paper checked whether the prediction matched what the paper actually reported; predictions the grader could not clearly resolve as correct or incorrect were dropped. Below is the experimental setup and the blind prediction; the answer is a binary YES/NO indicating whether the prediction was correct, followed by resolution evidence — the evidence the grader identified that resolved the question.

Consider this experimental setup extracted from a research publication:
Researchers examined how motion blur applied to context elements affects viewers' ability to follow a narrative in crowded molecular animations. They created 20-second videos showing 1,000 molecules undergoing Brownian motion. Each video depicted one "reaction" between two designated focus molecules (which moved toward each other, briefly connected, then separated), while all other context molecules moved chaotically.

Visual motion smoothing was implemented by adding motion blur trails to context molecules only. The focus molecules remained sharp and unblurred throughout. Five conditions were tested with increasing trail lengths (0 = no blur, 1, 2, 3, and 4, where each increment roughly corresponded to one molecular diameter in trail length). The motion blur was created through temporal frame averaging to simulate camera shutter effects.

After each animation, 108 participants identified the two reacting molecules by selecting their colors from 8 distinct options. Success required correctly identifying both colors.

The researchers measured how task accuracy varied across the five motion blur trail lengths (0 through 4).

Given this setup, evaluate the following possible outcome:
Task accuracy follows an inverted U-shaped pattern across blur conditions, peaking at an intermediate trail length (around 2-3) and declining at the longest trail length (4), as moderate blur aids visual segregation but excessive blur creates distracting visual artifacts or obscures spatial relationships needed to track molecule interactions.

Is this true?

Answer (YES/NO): NO